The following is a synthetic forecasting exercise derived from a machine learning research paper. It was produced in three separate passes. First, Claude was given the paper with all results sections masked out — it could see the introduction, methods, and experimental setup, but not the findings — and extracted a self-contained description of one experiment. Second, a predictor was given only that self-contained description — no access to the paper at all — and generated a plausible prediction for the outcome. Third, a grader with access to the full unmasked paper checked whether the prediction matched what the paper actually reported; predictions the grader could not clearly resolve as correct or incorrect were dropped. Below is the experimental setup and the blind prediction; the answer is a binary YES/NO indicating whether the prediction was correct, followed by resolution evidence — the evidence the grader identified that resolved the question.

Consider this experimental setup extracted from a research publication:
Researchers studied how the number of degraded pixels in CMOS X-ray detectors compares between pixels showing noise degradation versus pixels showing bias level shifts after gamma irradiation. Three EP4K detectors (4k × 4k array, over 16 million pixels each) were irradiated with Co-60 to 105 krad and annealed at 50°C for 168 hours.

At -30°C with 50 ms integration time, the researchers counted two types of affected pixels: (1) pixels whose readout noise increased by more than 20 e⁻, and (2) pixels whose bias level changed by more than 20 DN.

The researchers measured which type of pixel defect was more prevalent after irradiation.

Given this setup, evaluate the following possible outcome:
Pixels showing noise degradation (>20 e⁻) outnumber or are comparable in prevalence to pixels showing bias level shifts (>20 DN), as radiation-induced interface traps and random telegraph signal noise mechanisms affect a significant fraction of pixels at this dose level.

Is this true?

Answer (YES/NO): YES